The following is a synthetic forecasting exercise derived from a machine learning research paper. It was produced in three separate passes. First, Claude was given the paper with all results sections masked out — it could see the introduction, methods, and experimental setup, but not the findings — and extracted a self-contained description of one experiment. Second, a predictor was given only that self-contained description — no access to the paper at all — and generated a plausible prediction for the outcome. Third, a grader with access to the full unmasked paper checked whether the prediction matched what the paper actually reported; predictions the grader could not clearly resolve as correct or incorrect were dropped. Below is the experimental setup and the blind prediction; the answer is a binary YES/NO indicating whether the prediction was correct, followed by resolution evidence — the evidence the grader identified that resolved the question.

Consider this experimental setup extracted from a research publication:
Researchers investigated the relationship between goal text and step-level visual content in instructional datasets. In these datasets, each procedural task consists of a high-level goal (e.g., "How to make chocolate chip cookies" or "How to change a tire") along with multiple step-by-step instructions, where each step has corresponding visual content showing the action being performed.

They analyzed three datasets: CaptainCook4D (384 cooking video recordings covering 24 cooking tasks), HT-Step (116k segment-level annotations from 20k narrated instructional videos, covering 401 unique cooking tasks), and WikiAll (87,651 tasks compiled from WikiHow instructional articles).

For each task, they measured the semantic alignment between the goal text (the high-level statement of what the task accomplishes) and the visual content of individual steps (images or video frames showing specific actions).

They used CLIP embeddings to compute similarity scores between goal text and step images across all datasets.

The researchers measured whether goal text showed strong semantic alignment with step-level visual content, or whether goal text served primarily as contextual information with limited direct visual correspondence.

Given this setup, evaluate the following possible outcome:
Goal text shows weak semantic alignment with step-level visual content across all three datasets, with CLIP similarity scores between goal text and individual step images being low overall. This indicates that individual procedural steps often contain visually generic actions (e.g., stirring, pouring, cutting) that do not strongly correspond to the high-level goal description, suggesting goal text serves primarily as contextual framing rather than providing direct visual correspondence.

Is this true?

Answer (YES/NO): YES